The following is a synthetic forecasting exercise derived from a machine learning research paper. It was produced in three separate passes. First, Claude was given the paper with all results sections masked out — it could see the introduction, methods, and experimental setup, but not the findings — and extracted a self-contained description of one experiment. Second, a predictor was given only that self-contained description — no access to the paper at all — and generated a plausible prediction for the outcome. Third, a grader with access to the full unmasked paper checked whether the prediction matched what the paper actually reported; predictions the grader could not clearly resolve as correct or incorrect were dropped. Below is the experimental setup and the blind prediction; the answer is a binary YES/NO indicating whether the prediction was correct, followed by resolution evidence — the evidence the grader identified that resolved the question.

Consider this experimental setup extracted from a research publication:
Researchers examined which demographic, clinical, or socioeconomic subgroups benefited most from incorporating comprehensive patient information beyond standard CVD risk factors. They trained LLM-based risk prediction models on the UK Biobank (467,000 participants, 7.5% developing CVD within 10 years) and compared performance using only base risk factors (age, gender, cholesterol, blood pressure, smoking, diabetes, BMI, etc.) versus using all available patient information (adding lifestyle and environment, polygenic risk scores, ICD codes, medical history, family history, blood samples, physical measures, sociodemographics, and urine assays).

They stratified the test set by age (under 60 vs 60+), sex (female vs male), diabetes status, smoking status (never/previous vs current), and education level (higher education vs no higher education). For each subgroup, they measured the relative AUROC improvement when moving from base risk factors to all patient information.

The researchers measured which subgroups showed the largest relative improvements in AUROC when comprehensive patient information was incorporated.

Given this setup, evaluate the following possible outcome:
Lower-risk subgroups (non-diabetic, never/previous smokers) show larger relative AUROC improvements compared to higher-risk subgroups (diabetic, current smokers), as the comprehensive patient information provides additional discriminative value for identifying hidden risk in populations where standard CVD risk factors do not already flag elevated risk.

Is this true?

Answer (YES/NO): NO